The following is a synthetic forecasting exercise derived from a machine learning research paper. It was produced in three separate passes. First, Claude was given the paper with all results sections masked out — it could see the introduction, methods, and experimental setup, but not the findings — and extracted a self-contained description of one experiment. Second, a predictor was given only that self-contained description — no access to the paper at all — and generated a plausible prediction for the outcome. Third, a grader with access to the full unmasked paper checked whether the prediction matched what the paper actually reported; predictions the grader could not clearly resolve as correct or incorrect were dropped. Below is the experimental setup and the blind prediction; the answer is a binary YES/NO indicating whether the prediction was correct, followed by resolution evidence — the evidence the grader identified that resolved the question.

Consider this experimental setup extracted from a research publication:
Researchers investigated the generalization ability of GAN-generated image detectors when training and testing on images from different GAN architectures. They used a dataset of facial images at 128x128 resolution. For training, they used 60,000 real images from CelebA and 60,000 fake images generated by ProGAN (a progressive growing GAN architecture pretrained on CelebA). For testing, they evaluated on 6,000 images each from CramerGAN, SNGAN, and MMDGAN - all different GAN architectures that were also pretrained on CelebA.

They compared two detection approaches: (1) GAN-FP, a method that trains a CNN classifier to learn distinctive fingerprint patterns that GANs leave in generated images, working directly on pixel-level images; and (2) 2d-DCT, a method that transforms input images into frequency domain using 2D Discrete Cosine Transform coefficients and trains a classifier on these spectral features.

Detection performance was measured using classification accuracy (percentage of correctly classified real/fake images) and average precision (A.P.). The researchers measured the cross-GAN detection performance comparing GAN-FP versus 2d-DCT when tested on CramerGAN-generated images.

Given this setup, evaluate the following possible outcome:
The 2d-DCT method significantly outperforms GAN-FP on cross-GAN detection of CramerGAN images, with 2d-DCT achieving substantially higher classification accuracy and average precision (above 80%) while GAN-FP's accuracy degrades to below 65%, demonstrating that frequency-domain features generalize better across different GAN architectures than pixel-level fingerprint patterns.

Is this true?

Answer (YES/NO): NO